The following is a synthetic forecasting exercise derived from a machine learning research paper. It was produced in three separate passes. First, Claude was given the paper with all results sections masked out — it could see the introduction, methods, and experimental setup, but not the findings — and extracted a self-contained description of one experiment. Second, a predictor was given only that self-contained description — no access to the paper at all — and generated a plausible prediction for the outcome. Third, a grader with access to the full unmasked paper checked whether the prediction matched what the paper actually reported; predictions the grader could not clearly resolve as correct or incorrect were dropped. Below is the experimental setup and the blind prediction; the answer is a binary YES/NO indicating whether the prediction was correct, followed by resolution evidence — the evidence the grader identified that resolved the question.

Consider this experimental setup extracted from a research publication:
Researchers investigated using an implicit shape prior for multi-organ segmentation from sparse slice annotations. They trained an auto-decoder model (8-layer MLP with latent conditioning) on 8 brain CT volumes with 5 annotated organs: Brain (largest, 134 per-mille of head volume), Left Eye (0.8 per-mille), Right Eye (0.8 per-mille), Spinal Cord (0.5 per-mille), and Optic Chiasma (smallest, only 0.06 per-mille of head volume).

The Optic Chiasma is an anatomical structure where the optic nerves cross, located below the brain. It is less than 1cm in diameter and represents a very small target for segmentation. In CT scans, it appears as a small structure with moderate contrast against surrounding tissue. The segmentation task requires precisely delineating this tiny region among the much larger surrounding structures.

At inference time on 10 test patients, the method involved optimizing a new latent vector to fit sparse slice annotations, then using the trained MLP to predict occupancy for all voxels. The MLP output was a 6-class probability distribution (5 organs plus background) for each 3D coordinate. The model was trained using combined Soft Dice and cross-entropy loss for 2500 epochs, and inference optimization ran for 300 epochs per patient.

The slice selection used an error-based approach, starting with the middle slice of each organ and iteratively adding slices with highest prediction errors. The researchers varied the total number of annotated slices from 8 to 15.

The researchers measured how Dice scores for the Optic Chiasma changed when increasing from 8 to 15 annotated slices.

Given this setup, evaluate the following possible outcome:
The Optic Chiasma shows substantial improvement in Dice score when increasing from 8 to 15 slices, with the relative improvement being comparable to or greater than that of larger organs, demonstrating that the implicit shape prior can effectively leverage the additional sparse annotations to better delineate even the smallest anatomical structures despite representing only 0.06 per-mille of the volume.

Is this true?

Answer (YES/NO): NO